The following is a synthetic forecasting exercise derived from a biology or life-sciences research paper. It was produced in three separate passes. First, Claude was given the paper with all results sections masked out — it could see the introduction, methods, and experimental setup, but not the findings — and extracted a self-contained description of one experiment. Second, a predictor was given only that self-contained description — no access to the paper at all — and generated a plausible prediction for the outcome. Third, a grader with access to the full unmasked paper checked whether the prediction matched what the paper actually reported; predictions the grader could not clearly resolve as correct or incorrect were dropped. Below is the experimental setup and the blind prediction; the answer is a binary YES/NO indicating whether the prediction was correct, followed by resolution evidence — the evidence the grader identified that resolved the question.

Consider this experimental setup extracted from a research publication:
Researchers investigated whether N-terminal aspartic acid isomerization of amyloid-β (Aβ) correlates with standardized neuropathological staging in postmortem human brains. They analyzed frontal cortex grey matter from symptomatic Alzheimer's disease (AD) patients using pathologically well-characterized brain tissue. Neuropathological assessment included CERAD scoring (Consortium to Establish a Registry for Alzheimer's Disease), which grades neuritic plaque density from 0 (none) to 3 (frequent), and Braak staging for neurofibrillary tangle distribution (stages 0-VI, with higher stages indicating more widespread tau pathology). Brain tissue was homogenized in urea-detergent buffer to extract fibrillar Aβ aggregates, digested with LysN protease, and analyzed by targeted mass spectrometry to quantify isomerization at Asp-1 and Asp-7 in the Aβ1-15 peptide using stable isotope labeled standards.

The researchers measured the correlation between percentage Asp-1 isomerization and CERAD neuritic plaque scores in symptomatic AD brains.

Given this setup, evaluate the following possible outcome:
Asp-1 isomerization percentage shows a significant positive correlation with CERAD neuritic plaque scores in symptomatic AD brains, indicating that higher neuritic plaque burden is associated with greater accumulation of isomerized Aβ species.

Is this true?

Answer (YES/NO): NO